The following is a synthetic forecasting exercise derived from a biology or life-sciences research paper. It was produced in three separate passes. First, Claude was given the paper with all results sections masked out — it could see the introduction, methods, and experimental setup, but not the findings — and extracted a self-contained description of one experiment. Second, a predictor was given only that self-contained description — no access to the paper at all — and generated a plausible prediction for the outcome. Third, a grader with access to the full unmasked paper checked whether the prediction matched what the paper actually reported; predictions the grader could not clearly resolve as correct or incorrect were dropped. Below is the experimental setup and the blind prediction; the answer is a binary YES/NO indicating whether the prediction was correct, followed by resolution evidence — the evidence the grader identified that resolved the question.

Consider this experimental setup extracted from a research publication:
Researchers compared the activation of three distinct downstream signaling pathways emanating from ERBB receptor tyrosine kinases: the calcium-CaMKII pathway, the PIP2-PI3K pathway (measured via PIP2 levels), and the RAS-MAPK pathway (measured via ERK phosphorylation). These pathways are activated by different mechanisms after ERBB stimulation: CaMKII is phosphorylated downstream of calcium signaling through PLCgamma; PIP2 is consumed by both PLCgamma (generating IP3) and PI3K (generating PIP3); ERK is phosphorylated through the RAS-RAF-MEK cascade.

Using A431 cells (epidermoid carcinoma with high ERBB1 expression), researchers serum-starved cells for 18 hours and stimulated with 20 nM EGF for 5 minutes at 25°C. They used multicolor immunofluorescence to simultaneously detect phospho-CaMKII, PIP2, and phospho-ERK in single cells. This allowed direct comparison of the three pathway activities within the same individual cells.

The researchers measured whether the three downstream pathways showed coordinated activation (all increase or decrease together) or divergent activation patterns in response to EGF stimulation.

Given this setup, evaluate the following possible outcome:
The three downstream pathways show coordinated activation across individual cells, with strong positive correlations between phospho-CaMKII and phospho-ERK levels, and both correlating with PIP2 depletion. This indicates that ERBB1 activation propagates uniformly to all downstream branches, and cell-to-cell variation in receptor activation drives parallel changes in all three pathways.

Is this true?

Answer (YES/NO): NO